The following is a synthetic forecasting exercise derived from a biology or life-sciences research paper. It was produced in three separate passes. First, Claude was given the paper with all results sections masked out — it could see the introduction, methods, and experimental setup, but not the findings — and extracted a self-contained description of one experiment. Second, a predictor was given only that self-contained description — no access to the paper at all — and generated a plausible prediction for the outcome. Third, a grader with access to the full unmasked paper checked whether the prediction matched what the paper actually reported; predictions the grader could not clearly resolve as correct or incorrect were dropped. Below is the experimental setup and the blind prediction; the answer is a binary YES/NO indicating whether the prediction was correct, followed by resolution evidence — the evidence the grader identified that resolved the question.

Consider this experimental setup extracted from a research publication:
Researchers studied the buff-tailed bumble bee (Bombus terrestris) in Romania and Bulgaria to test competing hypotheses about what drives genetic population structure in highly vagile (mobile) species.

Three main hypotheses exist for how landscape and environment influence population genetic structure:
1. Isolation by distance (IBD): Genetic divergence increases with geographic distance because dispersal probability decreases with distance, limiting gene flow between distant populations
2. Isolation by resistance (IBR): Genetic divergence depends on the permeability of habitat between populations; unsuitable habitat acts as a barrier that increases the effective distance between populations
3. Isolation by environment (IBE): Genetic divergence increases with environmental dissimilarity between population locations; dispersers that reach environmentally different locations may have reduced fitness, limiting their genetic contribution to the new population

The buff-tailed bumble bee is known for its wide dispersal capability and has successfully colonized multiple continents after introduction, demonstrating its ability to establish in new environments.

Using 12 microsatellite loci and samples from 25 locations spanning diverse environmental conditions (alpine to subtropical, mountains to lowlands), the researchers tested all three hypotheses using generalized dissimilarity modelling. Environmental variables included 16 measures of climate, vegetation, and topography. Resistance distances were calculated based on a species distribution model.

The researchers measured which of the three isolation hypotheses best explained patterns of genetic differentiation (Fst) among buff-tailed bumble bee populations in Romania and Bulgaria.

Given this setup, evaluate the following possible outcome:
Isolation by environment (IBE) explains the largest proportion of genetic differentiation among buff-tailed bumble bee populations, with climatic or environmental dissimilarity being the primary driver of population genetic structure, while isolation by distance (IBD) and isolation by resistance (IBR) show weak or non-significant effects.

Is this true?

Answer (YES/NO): YES